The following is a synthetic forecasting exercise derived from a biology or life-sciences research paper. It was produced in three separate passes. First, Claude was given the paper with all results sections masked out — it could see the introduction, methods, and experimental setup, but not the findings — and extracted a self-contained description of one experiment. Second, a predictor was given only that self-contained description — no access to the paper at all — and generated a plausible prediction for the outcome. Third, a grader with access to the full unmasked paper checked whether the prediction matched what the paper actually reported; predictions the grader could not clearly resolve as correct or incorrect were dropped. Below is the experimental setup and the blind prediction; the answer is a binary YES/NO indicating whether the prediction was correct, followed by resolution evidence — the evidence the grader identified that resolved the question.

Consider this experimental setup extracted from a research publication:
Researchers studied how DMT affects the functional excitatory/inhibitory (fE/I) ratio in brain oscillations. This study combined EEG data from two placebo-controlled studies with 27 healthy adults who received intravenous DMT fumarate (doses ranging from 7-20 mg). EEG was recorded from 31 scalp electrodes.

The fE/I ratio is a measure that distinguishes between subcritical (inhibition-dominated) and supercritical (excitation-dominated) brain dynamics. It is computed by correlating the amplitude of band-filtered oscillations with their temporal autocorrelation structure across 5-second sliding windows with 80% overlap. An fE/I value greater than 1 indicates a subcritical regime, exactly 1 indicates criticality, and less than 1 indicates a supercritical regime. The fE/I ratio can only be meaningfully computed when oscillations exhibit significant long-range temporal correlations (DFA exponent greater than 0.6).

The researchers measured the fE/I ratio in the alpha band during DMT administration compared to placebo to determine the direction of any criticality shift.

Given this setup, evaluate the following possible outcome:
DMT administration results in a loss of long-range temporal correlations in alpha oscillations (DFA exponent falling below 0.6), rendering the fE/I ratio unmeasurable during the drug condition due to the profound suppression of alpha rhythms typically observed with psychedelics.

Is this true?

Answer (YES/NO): NO